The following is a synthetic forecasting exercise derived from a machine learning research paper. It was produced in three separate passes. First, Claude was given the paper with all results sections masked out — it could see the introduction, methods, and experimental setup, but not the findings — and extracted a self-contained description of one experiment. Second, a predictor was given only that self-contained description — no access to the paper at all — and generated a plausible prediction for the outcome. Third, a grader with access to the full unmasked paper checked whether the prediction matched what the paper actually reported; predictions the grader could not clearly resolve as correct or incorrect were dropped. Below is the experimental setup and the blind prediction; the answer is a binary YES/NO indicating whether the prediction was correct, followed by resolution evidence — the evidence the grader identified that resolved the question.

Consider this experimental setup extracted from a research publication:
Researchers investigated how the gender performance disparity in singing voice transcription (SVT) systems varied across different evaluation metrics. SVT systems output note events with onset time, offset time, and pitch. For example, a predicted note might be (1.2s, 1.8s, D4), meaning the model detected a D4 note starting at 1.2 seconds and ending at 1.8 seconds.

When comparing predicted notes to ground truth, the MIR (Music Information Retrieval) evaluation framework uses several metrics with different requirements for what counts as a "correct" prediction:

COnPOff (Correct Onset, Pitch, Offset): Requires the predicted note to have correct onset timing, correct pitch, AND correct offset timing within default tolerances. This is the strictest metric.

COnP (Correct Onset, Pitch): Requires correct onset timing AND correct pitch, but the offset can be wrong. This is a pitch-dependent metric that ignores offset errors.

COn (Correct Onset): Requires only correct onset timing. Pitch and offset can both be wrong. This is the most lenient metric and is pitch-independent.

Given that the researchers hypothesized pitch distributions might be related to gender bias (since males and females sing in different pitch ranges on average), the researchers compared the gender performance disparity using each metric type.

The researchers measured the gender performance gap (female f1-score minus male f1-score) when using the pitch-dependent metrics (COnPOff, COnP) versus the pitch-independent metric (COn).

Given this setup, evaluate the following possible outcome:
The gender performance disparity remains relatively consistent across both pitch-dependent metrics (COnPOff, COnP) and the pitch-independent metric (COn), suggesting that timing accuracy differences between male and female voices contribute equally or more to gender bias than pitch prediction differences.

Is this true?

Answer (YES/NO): NO